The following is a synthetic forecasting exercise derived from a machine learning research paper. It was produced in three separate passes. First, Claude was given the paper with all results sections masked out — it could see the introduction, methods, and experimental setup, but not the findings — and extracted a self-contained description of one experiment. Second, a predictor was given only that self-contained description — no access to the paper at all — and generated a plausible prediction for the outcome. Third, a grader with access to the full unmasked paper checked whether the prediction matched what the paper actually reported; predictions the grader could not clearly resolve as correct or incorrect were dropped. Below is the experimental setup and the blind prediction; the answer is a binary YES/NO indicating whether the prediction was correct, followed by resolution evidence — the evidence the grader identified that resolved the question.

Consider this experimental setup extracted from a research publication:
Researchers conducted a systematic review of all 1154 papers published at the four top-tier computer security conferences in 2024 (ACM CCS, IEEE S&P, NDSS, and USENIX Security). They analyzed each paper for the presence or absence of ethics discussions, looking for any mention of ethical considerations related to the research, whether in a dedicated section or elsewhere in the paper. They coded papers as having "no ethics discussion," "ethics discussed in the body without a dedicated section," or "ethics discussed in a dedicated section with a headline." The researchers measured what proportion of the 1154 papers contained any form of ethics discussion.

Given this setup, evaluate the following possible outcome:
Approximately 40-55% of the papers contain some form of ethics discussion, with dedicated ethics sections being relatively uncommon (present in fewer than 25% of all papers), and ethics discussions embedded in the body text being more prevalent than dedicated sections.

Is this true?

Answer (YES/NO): NO